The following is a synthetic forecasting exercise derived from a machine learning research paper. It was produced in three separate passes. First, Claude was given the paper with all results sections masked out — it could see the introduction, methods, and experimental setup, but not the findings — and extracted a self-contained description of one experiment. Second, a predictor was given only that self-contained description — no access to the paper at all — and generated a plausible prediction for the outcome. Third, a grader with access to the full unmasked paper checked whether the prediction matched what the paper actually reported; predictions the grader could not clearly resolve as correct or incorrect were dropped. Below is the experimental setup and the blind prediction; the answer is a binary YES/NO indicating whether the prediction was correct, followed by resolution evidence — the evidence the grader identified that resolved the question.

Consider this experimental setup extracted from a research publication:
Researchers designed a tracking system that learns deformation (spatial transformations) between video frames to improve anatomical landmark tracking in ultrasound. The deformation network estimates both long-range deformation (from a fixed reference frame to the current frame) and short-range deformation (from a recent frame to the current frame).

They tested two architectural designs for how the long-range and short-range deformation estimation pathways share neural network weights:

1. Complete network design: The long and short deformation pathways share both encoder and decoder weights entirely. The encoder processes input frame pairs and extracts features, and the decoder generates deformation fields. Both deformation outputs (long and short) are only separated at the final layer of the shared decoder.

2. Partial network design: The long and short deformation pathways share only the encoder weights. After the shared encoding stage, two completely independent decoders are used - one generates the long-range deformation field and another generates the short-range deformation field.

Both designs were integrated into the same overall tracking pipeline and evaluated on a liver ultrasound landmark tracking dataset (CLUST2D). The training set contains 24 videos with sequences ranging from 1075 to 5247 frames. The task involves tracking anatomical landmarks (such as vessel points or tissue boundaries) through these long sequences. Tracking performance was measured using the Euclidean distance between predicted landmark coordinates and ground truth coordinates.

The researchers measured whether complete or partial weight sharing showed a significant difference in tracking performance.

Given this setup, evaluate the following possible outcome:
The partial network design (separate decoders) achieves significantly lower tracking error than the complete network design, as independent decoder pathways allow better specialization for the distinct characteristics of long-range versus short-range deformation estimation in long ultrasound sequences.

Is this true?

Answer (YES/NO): NO